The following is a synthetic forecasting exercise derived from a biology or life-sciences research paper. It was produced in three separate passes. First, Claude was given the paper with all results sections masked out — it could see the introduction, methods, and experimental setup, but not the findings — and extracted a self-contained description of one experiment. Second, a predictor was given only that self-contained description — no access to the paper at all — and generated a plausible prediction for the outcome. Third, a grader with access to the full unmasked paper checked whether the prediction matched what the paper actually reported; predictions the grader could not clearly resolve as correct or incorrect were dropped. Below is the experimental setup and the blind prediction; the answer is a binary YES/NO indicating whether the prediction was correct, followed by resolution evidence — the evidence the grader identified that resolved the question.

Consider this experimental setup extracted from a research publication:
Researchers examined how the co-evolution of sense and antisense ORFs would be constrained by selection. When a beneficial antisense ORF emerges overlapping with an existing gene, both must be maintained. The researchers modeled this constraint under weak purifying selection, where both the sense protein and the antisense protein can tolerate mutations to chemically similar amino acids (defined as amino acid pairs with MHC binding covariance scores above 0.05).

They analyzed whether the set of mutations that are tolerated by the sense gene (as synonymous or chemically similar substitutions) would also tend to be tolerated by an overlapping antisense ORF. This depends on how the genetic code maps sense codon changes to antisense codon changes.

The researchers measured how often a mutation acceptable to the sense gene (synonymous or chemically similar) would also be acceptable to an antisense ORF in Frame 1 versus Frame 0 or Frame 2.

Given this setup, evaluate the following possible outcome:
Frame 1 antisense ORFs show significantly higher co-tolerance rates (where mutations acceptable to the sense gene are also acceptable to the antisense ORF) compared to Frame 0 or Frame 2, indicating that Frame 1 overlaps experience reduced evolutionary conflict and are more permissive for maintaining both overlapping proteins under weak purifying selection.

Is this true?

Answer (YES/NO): NO